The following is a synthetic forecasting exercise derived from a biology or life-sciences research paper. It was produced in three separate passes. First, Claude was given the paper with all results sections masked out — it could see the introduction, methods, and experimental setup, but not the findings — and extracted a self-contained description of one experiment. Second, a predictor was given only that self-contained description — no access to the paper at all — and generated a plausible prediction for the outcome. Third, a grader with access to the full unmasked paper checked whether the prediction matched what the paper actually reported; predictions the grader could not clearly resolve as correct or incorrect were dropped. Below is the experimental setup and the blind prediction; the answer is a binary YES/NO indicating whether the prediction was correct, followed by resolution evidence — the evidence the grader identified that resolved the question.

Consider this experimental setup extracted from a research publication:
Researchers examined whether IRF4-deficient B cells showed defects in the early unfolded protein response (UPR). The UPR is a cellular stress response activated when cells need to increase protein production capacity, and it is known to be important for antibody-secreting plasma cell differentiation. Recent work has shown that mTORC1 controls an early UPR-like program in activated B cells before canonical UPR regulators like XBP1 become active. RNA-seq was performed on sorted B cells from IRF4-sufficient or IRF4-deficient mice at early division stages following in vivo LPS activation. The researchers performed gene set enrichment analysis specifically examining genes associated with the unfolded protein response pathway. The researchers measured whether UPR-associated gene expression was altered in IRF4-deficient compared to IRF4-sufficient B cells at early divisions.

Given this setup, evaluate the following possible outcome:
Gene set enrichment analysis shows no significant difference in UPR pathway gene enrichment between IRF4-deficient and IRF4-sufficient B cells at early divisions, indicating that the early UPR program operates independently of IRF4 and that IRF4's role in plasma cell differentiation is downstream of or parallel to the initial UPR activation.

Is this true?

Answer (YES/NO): NO